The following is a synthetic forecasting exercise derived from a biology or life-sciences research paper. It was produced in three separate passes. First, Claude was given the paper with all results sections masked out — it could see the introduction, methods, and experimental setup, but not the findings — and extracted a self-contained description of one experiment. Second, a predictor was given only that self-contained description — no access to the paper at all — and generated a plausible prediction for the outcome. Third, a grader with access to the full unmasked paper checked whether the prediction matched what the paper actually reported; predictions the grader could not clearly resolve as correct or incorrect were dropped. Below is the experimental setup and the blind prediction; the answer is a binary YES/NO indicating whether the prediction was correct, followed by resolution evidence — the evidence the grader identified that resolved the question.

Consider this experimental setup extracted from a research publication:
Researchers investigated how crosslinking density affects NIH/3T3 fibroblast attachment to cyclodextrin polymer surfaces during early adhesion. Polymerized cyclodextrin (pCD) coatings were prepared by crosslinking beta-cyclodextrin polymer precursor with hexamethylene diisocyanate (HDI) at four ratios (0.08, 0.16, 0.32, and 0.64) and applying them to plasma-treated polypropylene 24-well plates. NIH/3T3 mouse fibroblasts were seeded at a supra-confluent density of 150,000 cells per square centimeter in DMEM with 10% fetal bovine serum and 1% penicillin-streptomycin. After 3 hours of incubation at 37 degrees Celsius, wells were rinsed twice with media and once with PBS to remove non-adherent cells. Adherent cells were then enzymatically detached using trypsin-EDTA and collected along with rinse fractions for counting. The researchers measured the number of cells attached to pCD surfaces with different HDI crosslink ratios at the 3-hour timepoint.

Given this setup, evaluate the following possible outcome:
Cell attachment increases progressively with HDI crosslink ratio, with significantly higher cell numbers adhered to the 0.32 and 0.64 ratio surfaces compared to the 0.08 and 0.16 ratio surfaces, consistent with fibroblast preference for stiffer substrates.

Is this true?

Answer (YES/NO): NO